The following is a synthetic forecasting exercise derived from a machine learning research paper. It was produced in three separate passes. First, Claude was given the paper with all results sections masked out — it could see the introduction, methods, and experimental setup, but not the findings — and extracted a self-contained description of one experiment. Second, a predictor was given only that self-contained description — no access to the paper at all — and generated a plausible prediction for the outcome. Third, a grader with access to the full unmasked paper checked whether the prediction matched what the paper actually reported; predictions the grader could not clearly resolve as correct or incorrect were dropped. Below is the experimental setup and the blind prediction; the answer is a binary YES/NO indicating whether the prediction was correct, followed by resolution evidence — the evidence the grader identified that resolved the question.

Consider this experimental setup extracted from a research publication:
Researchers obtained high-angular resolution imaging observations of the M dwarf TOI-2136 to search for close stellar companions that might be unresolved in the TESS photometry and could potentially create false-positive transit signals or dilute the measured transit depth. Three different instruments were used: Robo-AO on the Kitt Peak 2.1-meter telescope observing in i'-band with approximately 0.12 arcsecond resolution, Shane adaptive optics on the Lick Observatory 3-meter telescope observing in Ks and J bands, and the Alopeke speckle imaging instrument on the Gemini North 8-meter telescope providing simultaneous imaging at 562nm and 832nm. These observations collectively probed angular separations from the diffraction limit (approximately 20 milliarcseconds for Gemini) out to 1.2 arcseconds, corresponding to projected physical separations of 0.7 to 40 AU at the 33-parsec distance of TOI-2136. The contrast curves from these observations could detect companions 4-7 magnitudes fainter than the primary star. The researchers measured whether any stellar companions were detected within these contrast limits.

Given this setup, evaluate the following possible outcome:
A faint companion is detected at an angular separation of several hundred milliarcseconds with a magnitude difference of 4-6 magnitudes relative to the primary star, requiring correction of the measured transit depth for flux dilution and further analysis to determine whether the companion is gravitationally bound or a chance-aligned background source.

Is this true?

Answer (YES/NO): NO